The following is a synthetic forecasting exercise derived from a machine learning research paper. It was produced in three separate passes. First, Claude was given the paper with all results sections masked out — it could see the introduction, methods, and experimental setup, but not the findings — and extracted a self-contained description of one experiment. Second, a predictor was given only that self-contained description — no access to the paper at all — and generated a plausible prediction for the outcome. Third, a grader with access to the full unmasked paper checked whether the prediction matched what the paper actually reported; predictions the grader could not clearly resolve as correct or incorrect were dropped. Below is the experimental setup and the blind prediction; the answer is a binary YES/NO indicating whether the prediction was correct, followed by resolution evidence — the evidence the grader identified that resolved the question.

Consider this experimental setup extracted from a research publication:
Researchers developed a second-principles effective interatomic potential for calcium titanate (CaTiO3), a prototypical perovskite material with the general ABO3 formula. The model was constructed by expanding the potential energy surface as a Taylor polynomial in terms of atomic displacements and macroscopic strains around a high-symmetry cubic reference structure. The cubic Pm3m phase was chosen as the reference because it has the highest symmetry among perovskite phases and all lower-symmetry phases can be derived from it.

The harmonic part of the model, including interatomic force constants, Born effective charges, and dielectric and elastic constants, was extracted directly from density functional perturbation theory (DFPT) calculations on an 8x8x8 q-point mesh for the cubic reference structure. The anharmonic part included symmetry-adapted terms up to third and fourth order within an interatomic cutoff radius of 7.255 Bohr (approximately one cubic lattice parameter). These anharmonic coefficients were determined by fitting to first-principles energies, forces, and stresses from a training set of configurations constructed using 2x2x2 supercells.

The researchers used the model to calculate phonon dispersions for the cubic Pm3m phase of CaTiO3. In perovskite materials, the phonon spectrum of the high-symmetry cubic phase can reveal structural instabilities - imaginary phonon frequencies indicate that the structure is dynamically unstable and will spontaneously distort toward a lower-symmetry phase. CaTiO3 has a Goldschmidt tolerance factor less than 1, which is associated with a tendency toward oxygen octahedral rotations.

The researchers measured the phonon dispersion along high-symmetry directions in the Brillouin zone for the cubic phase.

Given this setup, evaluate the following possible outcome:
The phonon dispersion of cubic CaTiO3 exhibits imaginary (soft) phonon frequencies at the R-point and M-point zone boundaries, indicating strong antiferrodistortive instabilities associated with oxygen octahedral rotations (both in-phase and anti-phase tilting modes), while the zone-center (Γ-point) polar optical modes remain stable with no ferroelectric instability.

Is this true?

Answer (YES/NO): NO